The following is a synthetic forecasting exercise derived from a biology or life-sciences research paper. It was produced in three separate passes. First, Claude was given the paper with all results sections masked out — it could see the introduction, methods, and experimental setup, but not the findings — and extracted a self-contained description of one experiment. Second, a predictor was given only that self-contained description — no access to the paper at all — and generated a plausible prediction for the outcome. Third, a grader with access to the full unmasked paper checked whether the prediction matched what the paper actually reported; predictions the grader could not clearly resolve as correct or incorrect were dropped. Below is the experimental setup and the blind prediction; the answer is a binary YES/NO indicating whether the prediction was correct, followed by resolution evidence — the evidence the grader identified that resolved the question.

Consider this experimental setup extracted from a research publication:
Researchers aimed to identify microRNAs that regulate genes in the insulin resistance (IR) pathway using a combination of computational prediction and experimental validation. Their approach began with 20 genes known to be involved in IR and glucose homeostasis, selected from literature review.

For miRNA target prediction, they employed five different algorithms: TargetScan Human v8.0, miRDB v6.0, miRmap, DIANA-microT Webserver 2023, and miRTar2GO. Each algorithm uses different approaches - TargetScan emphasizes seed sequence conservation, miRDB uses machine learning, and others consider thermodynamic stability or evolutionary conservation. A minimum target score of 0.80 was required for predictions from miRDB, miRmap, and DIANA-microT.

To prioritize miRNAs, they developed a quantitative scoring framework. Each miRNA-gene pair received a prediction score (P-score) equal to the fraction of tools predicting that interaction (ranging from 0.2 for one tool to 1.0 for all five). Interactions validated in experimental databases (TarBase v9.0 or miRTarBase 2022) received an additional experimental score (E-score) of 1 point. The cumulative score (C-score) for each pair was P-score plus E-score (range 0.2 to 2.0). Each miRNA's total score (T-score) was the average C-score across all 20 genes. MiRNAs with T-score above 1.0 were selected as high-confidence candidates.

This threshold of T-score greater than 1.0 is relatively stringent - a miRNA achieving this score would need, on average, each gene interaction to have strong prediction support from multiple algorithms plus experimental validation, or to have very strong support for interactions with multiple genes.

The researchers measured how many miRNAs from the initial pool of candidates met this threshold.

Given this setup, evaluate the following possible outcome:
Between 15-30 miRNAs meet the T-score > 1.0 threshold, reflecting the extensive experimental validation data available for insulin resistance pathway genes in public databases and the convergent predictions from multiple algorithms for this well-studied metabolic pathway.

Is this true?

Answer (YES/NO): YES